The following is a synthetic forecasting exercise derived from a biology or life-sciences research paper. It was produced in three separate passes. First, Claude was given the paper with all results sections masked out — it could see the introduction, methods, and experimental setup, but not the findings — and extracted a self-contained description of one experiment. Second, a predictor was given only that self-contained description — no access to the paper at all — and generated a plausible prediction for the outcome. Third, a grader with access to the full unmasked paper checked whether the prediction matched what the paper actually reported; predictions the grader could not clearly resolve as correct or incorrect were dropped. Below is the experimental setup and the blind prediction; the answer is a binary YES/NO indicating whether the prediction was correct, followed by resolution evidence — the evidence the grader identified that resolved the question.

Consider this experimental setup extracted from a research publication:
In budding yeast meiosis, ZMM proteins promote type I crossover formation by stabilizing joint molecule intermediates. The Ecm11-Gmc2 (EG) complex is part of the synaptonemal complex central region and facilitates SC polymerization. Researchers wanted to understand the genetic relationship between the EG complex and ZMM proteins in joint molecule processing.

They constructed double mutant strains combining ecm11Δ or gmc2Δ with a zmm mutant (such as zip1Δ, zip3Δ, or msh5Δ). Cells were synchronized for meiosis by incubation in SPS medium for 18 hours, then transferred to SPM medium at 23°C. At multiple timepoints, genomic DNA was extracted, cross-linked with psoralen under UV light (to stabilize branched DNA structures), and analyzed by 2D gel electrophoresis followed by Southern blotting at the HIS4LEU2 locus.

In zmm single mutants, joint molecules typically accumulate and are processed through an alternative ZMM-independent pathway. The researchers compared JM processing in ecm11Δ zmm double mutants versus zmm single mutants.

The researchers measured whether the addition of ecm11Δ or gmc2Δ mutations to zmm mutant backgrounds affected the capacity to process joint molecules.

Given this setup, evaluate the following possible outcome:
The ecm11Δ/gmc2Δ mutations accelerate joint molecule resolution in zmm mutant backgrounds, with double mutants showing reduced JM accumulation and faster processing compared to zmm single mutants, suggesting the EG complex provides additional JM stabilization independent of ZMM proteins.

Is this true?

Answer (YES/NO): YES